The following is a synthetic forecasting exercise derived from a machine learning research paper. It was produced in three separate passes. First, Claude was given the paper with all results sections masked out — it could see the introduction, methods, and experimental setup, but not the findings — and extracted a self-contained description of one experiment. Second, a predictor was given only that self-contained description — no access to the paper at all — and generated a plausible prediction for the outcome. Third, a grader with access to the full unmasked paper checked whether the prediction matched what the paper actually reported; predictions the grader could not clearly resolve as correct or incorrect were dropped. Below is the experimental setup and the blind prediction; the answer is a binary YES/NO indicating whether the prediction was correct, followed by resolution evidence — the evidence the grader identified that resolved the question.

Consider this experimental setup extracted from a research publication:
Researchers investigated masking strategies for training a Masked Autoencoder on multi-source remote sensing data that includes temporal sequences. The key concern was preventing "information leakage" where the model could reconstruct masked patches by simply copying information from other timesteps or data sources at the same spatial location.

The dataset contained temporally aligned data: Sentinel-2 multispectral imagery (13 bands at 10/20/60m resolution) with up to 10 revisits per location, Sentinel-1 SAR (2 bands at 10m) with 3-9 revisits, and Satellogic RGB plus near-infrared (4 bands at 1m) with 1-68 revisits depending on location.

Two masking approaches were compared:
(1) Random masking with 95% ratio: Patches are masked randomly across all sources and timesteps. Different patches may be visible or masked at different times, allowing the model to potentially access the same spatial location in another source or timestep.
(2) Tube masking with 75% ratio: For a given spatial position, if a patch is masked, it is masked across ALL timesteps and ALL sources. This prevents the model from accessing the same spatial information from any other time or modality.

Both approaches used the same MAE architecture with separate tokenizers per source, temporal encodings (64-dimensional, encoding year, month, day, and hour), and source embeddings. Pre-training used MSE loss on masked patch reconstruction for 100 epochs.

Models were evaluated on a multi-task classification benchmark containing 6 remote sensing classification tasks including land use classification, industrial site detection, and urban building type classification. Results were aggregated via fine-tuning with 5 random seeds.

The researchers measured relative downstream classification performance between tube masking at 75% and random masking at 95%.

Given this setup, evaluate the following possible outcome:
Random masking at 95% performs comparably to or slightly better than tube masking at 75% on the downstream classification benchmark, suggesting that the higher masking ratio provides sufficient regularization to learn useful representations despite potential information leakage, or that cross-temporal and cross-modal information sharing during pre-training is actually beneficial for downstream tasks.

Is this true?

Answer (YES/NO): NO